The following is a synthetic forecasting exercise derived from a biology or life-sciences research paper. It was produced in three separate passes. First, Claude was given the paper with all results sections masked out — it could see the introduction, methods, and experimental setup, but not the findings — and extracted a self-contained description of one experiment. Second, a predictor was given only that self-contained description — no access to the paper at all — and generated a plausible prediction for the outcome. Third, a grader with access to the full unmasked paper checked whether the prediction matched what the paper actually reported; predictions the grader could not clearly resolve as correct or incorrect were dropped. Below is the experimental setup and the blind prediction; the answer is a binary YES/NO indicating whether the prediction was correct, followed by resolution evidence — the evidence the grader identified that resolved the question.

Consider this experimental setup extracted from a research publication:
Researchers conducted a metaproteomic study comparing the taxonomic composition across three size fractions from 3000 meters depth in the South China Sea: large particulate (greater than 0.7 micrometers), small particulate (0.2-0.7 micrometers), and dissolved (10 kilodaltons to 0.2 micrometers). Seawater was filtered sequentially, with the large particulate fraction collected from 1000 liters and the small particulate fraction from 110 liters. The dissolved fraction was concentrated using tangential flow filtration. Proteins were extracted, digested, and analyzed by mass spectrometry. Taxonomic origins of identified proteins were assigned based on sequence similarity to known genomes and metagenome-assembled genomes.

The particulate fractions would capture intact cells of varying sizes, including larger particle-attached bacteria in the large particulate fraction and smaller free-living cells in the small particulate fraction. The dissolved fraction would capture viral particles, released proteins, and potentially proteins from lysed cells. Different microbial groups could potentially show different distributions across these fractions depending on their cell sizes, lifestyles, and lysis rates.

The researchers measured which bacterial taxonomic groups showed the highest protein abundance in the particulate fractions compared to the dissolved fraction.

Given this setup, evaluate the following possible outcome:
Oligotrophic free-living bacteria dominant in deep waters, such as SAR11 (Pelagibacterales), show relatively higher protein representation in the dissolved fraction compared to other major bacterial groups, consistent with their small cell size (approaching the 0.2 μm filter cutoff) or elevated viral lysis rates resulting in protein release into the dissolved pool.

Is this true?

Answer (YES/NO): NO